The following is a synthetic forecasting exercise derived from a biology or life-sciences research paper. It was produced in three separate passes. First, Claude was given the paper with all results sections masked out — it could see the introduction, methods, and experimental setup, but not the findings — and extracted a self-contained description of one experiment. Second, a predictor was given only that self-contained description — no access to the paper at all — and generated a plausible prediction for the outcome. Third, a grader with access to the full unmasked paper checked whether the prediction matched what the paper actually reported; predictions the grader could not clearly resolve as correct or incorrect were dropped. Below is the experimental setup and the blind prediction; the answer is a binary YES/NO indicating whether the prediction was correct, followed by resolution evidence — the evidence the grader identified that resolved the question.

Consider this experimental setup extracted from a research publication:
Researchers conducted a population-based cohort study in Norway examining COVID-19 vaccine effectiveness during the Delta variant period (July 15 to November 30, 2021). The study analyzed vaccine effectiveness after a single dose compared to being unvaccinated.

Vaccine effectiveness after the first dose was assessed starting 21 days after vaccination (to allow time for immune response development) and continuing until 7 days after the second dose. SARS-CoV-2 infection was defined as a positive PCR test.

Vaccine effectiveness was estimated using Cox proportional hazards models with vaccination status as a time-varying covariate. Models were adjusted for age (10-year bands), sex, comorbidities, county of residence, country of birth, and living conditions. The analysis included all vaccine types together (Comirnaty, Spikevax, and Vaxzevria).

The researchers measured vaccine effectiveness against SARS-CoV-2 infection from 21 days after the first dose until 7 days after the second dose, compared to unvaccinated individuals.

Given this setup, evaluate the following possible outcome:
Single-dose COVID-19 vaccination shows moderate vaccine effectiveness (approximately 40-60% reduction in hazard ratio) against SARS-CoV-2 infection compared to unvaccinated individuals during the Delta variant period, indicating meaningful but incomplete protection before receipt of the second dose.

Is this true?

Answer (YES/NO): NO